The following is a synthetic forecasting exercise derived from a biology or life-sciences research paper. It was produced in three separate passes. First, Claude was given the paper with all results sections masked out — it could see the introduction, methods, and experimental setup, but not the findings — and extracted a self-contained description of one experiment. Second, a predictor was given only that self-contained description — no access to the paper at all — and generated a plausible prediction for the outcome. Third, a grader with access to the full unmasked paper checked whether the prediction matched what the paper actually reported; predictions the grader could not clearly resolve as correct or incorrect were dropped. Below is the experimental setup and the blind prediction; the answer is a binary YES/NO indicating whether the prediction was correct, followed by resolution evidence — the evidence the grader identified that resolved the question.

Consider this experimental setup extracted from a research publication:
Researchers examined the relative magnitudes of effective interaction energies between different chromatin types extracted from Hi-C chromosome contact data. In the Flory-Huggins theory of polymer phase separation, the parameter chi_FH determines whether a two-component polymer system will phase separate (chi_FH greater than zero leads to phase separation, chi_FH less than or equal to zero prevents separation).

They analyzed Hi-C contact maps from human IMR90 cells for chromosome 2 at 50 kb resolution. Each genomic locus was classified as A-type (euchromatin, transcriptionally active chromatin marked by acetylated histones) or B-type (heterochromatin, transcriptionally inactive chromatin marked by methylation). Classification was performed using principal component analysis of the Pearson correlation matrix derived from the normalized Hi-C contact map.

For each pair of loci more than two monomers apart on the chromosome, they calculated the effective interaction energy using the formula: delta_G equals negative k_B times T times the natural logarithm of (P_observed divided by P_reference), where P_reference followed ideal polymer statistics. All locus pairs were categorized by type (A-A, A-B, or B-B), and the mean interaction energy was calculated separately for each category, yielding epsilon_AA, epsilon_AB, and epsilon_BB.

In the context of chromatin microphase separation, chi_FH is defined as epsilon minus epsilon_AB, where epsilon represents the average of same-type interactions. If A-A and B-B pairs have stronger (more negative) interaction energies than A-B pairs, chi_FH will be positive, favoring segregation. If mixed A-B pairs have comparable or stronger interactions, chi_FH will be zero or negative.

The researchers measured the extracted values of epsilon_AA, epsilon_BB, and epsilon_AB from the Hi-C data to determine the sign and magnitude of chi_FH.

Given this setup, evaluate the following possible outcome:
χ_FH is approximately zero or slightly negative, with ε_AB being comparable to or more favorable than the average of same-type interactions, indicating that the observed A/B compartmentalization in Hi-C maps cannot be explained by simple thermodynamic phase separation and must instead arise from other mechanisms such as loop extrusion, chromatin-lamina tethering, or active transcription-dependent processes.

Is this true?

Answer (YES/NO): NO